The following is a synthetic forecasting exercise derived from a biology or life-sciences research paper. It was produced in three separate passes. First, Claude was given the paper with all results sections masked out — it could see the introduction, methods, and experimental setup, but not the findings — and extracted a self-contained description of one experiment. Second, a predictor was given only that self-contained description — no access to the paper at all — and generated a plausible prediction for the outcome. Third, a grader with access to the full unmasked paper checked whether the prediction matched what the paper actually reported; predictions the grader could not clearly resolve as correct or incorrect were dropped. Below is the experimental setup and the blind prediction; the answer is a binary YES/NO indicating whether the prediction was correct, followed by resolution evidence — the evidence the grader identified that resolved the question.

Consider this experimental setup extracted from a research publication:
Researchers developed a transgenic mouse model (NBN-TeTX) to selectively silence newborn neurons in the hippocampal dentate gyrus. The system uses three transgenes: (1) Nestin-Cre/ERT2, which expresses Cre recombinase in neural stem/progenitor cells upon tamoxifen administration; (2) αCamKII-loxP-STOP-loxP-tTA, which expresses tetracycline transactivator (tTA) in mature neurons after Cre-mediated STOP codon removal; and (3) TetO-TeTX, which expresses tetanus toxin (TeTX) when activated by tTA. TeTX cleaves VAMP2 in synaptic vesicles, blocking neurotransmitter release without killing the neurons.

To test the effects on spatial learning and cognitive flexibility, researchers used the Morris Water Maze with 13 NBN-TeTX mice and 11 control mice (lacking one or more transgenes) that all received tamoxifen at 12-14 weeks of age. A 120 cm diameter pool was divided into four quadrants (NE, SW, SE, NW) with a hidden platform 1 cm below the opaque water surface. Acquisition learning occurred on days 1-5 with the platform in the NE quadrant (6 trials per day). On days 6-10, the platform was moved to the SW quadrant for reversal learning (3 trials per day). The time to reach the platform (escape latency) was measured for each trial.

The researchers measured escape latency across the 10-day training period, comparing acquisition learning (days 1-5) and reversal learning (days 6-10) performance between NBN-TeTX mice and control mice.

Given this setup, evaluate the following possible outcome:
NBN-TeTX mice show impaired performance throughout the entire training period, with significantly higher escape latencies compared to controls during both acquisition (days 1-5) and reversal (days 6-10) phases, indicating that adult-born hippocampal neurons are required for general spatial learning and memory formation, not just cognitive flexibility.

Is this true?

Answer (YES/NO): NO